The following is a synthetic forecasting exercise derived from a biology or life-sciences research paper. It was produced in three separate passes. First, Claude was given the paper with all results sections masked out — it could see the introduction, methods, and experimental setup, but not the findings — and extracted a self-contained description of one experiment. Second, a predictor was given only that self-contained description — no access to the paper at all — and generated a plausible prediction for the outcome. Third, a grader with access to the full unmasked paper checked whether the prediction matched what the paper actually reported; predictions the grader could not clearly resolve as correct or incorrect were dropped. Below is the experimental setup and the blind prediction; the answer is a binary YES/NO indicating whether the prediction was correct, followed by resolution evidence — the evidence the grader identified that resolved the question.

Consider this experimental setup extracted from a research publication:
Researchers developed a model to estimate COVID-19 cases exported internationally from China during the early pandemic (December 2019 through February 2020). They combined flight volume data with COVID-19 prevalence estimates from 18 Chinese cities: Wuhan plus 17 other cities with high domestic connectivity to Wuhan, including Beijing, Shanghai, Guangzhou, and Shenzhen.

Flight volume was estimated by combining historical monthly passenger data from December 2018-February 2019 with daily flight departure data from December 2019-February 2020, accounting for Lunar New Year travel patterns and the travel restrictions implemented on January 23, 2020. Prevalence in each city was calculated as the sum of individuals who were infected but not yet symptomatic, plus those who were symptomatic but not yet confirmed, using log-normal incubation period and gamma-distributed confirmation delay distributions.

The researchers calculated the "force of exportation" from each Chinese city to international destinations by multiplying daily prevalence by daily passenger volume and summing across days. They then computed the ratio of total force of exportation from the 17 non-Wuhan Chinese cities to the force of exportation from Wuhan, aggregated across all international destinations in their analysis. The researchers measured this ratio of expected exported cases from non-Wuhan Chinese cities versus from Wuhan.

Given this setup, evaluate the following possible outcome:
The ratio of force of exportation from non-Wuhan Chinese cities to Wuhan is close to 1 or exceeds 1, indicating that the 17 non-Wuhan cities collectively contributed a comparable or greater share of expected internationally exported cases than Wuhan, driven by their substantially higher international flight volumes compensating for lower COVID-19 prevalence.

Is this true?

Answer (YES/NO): YES